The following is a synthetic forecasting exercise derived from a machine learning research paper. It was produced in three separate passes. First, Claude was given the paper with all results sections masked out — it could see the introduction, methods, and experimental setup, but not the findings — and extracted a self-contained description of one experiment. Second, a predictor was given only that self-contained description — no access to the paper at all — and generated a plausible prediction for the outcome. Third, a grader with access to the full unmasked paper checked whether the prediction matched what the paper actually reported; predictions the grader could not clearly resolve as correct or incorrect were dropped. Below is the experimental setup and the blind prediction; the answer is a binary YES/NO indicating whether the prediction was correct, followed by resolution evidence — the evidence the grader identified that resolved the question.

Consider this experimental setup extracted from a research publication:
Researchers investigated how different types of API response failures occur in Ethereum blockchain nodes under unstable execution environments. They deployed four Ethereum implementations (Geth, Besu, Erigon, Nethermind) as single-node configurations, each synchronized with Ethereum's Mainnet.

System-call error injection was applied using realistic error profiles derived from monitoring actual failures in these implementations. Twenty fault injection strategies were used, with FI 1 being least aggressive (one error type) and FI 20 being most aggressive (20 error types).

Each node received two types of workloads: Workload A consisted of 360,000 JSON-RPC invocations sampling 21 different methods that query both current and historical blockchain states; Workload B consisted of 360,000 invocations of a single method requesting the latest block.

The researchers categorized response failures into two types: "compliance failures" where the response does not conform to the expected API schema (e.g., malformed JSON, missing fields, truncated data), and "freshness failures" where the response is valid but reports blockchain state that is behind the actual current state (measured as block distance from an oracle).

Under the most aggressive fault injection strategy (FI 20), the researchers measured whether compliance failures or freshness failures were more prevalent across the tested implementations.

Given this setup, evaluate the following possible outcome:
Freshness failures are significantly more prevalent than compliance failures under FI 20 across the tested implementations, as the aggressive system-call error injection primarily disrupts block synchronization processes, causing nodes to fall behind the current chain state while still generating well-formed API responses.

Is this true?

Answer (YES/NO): YES